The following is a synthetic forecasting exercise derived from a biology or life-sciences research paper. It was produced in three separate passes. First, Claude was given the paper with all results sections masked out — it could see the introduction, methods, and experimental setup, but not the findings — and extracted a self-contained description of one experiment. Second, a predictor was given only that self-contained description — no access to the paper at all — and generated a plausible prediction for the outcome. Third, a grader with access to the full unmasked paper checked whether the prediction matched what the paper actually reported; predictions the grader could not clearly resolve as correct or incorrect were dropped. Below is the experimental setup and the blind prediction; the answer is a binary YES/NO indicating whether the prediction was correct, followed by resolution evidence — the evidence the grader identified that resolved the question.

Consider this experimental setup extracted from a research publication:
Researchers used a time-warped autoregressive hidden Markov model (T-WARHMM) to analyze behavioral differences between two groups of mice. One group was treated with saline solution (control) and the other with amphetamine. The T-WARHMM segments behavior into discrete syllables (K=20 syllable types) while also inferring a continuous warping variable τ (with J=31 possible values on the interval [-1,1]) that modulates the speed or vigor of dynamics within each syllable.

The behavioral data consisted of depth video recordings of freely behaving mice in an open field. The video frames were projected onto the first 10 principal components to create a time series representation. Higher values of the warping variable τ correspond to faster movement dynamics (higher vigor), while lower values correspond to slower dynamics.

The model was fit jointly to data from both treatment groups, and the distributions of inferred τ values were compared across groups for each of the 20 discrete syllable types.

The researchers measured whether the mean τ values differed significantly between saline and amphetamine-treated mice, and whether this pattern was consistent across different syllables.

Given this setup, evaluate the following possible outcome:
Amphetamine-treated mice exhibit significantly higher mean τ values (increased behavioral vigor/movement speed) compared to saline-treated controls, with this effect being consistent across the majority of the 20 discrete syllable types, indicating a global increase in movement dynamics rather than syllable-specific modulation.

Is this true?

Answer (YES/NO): YES